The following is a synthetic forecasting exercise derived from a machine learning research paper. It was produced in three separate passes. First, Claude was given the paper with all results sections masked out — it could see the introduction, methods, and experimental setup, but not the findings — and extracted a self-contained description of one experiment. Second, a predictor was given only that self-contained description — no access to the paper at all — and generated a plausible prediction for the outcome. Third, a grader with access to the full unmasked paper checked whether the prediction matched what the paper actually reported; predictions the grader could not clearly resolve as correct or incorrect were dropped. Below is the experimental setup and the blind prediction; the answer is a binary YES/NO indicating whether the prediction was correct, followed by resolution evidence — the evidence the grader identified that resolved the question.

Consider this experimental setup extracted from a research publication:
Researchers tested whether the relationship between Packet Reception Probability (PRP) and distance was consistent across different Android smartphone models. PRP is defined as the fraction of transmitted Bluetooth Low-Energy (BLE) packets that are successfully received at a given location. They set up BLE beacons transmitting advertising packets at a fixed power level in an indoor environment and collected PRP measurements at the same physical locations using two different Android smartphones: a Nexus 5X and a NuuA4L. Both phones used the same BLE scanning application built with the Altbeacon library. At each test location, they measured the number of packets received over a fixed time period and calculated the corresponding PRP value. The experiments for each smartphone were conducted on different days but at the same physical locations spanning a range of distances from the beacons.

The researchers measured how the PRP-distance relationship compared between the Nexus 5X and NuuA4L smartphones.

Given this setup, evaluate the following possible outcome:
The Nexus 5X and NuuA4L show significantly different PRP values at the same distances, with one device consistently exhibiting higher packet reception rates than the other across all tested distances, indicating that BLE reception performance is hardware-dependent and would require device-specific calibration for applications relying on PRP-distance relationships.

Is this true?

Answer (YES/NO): NO